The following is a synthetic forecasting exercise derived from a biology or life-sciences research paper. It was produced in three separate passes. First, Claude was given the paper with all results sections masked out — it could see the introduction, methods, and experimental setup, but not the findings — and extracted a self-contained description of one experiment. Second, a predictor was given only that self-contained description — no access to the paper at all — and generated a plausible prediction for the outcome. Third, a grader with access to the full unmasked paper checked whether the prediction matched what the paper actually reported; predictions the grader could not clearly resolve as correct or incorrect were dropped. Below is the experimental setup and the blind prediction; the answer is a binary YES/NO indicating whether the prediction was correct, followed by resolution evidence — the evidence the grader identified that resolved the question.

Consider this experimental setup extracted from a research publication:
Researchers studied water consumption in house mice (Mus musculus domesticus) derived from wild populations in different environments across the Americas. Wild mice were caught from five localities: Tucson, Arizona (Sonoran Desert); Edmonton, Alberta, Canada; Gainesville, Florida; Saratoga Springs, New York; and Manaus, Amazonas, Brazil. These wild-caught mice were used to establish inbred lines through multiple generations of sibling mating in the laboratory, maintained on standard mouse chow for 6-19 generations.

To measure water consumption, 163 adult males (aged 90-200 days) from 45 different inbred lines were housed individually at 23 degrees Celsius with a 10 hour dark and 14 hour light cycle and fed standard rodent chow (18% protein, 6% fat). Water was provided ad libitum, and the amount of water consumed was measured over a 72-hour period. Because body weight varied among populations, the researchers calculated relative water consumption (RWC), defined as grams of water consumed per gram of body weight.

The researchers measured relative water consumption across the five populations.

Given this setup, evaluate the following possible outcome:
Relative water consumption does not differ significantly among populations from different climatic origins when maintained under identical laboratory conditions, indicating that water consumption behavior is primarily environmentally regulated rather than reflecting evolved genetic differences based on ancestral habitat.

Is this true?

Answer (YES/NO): NO